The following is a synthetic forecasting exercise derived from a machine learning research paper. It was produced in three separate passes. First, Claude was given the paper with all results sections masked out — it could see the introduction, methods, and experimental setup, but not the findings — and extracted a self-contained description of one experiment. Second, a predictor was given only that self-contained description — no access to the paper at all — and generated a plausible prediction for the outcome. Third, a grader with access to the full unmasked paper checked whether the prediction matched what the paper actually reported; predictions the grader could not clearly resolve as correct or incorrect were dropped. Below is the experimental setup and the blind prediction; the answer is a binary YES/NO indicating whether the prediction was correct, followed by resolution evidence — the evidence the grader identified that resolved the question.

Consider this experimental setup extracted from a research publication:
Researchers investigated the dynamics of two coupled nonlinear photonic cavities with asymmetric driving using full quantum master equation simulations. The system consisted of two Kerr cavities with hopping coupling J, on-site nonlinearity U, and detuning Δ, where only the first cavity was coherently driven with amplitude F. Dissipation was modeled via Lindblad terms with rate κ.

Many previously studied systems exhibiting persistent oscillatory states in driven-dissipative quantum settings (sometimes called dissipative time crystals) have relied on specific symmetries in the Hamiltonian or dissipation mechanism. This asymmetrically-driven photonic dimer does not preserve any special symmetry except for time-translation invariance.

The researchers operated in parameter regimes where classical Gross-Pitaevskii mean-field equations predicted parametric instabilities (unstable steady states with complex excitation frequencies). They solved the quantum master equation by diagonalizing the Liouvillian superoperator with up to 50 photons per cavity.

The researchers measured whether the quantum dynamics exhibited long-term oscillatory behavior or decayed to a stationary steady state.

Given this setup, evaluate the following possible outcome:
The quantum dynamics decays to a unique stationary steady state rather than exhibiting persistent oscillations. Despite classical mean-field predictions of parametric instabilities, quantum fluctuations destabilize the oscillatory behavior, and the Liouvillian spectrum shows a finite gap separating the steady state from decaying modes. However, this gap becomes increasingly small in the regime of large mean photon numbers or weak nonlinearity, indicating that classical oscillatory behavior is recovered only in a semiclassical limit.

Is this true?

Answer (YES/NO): NO